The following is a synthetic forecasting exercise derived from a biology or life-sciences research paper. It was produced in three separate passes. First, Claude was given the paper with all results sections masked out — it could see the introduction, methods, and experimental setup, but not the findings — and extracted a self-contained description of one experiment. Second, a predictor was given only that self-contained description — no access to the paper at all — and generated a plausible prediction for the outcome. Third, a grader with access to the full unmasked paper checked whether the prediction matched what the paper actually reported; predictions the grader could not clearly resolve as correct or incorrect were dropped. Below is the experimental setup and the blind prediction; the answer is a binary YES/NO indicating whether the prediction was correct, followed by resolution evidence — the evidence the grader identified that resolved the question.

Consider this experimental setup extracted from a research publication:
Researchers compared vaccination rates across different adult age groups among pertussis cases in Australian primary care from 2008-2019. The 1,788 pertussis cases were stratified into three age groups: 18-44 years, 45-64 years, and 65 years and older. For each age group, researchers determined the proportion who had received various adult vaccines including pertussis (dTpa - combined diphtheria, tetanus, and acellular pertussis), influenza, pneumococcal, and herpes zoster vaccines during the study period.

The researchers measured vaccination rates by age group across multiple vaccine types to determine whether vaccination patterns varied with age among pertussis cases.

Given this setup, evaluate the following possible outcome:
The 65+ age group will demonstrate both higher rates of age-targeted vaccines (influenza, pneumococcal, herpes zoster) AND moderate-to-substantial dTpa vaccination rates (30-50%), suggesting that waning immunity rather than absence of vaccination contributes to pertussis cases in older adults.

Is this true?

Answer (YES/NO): NO